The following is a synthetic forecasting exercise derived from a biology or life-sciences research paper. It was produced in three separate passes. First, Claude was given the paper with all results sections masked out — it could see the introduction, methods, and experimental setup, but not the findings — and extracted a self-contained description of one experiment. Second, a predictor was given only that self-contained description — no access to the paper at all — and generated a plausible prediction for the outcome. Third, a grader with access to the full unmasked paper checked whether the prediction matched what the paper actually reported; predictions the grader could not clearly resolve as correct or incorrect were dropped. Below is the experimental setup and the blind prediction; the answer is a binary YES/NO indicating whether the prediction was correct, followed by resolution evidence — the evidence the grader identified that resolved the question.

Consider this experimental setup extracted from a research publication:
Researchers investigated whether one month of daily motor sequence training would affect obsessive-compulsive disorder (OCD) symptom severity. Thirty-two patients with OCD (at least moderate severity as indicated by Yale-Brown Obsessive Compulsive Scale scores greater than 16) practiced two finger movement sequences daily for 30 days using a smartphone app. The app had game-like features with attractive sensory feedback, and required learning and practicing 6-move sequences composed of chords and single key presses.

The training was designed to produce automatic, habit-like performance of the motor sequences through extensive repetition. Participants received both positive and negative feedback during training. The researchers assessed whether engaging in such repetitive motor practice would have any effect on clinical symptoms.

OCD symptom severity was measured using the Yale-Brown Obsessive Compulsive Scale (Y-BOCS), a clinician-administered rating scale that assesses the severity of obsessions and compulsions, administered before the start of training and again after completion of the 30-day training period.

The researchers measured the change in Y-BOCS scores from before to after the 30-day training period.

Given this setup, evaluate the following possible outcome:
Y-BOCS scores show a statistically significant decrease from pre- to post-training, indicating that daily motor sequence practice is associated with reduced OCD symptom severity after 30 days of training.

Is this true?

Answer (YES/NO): NO